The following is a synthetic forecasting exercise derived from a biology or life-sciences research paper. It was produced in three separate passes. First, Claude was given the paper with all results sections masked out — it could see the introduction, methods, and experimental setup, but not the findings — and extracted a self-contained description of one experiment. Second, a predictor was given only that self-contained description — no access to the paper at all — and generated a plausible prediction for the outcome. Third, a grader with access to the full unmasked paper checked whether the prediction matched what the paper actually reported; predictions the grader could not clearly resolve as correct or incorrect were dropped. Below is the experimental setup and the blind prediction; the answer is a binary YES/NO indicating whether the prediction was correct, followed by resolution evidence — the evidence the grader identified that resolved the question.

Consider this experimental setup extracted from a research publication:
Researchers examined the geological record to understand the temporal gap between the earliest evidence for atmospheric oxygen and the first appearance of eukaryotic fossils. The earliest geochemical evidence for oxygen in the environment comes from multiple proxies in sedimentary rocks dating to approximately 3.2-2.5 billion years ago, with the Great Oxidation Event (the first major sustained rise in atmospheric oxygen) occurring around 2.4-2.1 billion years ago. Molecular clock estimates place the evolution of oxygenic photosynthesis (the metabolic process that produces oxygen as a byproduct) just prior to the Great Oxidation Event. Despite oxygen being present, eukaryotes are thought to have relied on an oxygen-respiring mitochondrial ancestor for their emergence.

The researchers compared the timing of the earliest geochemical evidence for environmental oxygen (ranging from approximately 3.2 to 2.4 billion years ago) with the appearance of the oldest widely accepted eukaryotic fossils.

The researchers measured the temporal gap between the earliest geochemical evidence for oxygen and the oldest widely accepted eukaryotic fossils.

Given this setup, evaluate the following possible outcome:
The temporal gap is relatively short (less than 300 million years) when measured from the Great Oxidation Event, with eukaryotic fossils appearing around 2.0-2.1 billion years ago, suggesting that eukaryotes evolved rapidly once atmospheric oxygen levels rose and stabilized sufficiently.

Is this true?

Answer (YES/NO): NO